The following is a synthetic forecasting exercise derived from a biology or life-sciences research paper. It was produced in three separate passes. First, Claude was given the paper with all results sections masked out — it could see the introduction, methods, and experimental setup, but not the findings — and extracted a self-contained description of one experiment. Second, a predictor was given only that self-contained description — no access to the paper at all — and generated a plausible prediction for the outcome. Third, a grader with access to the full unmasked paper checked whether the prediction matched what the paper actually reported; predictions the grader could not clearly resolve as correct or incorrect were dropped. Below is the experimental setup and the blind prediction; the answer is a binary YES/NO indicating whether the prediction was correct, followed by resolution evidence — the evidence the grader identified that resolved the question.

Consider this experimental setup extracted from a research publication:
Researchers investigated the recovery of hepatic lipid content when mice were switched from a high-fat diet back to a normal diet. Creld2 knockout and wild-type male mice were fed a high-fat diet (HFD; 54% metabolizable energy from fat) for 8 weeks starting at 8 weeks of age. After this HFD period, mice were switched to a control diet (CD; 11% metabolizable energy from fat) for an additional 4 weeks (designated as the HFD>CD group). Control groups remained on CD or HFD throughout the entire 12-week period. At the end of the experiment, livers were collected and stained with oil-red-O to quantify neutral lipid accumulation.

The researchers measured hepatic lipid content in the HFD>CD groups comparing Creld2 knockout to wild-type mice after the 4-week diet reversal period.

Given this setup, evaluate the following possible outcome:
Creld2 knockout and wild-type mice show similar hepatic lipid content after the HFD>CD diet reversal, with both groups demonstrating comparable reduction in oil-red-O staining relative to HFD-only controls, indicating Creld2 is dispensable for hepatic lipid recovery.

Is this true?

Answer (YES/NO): YES